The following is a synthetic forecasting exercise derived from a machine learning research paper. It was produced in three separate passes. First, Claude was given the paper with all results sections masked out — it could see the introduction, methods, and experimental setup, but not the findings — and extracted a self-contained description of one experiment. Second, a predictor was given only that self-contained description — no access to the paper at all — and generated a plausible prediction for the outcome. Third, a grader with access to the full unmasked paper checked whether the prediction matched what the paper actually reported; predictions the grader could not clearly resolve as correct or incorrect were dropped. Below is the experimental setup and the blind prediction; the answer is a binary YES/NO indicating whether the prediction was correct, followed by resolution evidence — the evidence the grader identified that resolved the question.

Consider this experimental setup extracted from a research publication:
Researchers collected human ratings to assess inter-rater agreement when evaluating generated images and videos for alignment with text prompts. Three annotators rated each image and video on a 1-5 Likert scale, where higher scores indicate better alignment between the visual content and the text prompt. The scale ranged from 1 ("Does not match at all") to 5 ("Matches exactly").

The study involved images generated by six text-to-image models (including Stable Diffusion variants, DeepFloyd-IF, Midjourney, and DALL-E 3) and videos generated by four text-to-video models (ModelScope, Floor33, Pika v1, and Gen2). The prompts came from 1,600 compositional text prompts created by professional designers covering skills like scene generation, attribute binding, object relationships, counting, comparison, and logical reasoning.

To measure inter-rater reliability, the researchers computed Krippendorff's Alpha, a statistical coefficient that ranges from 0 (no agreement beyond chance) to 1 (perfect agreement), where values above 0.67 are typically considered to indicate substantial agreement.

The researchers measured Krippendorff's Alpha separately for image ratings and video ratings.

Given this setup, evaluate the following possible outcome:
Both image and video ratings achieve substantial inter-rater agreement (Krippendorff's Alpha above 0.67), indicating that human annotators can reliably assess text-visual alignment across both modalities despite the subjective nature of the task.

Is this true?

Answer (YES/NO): YES